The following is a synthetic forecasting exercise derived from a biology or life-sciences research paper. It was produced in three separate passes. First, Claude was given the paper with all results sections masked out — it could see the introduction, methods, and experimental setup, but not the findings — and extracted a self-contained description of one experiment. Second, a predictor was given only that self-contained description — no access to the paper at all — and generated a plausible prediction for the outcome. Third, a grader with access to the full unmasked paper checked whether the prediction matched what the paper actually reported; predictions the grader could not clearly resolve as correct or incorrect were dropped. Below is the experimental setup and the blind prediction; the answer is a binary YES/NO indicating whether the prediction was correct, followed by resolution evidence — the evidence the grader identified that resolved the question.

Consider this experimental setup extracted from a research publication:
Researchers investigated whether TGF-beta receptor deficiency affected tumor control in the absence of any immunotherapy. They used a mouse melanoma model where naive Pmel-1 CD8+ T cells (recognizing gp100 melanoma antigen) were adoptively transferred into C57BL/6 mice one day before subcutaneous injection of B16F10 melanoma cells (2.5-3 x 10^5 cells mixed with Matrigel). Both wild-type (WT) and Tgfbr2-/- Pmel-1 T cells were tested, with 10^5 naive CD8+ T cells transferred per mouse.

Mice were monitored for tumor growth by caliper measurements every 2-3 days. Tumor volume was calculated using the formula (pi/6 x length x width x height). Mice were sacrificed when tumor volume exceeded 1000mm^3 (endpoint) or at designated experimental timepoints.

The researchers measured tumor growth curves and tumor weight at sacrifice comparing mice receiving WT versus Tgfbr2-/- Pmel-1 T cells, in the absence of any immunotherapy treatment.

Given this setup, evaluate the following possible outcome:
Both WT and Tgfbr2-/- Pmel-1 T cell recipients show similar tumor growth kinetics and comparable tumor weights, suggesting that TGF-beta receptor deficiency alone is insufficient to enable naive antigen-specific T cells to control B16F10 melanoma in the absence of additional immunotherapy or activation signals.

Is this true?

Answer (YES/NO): YES